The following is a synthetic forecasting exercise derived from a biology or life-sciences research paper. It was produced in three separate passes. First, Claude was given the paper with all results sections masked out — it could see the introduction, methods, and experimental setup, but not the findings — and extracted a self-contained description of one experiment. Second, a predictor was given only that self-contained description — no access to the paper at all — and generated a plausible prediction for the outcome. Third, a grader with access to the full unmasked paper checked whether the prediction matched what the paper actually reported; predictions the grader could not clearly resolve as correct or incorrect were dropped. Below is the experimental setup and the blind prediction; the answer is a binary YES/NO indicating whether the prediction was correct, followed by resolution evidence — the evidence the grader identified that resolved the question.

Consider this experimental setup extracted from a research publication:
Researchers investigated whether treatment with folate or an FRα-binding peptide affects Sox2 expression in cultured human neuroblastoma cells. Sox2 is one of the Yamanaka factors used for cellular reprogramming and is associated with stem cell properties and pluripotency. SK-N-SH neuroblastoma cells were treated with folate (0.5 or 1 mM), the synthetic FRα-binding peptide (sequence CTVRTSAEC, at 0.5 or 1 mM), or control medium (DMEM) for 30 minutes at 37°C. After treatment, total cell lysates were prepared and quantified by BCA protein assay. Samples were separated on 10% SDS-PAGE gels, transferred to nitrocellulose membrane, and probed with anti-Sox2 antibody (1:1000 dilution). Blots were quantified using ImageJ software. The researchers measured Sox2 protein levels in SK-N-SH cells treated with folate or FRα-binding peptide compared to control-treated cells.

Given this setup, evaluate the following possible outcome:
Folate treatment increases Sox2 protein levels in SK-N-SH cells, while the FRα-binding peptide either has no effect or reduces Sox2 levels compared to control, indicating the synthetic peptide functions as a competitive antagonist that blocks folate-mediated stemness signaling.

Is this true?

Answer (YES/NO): NO